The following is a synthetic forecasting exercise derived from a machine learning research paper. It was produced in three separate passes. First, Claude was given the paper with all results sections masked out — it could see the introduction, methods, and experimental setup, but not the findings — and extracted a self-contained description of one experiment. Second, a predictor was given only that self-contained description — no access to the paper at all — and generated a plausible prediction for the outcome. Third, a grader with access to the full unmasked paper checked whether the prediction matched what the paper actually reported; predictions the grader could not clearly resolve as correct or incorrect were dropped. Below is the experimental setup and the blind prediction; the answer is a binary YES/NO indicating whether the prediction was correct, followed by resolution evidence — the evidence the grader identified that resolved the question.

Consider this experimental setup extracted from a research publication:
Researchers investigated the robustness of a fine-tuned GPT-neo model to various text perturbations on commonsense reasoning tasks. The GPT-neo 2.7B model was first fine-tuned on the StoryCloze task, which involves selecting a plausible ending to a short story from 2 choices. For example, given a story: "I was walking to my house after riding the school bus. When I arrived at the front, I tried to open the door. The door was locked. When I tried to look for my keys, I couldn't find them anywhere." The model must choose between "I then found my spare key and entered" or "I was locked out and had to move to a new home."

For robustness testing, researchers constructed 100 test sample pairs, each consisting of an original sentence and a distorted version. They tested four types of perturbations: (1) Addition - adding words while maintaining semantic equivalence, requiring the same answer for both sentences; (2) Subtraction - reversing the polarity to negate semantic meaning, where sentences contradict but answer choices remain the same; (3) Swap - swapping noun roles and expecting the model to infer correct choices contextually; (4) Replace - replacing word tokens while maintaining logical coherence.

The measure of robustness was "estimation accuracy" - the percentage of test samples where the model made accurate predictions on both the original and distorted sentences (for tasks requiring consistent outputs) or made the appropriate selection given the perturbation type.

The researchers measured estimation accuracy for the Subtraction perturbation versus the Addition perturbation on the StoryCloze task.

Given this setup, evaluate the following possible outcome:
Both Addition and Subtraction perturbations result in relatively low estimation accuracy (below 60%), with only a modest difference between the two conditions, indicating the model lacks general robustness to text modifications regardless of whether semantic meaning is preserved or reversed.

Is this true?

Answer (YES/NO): NO